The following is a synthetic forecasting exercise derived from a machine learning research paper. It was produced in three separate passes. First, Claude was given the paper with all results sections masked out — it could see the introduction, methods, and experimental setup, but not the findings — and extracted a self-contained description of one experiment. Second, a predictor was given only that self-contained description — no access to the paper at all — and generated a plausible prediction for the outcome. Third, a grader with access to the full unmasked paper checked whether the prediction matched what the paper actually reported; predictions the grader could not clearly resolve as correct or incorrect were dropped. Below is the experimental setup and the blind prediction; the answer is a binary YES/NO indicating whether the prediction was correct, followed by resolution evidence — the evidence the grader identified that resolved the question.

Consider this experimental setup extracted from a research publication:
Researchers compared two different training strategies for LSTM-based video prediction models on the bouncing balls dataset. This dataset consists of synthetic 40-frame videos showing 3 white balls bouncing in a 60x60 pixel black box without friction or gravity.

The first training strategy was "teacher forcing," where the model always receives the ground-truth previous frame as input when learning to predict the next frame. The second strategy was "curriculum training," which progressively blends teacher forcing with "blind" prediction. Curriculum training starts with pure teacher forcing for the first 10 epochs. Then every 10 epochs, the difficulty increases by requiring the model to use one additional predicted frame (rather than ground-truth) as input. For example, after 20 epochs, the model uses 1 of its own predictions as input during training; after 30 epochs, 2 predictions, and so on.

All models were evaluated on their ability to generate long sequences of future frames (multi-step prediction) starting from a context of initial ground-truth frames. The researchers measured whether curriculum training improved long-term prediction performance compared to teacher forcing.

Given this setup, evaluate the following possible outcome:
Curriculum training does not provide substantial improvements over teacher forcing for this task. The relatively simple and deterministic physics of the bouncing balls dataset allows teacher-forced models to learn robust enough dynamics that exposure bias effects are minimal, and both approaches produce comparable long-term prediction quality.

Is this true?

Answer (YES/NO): NO